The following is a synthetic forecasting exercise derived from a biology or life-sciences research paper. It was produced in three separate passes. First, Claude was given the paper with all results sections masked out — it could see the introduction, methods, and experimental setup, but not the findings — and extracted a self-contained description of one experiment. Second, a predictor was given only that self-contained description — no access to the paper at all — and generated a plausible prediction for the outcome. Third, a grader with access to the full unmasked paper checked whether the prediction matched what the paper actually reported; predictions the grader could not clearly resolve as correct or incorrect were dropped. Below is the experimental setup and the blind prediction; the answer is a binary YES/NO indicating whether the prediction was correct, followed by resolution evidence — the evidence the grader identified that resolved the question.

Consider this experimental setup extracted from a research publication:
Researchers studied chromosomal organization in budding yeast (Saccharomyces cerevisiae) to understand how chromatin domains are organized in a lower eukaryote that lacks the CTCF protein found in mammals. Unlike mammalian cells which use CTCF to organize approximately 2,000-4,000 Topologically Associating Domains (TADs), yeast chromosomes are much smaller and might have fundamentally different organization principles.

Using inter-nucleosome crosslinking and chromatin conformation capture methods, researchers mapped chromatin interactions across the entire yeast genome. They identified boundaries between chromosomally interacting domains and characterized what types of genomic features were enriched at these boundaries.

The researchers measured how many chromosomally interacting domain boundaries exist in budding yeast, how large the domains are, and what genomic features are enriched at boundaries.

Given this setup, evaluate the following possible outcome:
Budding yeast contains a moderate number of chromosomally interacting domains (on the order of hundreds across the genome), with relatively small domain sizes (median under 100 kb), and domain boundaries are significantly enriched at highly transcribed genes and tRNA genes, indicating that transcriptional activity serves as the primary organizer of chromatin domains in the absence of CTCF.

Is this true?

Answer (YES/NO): NO